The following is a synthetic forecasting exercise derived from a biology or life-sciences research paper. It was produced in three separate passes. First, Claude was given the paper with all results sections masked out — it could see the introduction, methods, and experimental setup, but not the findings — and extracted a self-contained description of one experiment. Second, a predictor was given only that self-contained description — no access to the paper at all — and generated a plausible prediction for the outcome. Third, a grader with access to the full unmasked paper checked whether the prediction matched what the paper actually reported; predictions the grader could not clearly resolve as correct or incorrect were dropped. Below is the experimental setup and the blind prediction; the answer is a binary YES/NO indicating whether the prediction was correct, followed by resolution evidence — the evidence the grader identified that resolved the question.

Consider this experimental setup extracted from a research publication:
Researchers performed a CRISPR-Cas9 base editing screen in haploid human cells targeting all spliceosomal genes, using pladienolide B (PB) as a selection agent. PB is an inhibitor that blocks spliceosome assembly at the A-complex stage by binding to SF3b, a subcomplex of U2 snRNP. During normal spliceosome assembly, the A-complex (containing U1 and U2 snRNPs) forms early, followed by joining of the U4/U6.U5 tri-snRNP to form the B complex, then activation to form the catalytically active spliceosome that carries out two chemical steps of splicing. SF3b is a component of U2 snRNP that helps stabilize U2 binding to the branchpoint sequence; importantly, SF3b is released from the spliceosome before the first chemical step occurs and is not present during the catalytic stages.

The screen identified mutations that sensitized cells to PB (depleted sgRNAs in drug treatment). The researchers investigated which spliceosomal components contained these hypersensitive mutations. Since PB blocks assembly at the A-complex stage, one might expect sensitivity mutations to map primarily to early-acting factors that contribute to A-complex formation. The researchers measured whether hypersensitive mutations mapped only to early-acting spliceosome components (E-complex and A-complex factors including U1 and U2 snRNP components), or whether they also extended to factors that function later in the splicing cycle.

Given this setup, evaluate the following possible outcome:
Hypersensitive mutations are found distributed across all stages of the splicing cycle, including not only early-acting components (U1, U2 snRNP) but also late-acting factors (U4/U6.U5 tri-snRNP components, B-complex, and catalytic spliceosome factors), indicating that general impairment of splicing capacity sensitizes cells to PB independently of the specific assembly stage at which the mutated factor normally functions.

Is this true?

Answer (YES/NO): NO